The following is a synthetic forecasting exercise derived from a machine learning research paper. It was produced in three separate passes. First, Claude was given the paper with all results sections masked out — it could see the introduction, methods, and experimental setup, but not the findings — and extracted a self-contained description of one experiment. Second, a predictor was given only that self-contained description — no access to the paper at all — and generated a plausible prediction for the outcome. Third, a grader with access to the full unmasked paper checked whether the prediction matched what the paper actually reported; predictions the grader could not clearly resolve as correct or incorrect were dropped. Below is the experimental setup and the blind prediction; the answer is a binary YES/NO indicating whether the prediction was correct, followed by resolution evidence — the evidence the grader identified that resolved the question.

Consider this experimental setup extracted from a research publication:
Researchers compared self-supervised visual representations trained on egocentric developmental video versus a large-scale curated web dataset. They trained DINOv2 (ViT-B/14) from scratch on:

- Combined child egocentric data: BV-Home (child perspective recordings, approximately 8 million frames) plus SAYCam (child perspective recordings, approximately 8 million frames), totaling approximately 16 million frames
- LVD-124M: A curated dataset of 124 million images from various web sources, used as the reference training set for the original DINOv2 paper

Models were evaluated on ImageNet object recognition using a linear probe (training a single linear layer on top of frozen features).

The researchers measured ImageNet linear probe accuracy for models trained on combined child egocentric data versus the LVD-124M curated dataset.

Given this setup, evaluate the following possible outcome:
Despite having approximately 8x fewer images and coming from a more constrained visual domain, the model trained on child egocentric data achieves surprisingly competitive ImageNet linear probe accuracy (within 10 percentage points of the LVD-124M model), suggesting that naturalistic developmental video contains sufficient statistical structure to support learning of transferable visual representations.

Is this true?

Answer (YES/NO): NO